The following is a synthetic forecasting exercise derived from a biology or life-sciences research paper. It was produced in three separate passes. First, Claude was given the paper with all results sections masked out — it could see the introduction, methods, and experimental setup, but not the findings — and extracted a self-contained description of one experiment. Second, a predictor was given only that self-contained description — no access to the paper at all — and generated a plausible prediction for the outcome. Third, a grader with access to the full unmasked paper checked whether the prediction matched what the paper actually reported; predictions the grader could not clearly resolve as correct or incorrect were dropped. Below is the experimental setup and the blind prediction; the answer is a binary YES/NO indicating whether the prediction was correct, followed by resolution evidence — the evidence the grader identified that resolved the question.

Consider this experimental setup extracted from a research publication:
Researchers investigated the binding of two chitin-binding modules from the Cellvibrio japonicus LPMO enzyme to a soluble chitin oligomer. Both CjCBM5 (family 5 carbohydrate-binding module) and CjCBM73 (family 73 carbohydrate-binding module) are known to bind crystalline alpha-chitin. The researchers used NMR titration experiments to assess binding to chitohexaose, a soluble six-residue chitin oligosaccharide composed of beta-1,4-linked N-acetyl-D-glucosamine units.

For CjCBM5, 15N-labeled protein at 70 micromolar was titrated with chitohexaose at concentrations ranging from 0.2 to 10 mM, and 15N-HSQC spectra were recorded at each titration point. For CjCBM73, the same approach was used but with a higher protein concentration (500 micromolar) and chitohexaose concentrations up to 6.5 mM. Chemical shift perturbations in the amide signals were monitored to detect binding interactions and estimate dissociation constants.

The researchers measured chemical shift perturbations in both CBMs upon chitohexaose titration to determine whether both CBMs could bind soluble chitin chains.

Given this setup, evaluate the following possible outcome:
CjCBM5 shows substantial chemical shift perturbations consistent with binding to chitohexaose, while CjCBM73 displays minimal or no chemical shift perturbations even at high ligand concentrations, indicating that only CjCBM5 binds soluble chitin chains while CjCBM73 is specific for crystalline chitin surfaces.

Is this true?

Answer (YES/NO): YES